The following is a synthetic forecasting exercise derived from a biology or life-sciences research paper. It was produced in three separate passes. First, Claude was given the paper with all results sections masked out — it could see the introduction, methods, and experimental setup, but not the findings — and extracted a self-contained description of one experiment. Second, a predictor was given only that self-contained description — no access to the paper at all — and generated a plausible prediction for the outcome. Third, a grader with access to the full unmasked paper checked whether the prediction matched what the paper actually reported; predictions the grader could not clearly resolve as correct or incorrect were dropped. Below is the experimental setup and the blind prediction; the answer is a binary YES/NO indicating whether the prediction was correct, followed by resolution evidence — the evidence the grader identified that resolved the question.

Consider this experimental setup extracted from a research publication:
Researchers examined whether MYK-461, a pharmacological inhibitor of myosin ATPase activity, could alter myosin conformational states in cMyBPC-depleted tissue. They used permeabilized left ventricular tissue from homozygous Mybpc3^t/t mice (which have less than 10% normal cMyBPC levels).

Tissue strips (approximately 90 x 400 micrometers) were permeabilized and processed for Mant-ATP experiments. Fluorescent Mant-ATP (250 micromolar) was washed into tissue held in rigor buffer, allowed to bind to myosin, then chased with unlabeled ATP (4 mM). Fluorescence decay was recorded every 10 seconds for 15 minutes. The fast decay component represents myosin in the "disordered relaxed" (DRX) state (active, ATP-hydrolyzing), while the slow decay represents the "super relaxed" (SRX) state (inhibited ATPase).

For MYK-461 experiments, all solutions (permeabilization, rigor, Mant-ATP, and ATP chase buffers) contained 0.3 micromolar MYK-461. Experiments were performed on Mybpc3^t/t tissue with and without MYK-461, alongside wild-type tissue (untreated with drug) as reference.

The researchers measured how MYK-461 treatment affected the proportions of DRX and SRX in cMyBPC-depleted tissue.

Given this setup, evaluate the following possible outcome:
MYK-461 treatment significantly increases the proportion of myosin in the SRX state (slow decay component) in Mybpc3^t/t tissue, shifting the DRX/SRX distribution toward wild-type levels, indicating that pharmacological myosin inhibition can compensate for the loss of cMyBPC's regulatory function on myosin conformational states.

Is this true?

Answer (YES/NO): YES